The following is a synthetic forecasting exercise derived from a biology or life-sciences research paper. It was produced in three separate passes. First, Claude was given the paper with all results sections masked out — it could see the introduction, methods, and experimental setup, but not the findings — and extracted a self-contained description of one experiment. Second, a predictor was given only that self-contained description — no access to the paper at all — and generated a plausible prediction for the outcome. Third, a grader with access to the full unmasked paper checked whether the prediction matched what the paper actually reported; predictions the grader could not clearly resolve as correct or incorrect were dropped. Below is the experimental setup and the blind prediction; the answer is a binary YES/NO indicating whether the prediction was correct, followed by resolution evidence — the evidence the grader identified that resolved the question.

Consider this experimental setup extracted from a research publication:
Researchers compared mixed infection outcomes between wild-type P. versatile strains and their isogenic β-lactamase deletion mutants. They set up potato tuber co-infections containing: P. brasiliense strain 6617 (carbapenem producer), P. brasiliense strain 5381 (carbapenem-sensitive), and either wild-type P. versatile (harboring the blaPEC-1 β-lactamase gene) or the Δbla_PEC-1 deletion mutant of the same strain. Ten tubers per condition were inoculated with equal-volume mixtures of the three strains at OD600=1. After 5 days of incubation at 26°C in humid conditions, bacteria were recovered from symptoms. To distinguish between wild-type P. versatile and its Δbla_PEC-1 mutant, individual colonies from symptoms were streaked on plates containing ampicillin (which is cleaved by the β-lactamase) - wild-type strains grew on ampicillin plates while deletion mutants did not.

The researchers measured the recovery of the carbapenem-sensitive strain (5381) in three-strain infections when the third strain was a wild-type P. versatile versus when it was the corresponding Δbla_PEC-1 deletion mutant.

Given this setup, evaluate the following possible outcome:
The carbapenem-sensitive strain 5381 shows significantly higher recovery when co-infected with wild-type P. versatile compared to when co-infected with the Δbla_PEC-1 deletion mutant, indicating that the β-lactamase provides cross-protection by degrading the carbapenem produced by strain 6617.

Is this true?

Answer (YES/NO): YES